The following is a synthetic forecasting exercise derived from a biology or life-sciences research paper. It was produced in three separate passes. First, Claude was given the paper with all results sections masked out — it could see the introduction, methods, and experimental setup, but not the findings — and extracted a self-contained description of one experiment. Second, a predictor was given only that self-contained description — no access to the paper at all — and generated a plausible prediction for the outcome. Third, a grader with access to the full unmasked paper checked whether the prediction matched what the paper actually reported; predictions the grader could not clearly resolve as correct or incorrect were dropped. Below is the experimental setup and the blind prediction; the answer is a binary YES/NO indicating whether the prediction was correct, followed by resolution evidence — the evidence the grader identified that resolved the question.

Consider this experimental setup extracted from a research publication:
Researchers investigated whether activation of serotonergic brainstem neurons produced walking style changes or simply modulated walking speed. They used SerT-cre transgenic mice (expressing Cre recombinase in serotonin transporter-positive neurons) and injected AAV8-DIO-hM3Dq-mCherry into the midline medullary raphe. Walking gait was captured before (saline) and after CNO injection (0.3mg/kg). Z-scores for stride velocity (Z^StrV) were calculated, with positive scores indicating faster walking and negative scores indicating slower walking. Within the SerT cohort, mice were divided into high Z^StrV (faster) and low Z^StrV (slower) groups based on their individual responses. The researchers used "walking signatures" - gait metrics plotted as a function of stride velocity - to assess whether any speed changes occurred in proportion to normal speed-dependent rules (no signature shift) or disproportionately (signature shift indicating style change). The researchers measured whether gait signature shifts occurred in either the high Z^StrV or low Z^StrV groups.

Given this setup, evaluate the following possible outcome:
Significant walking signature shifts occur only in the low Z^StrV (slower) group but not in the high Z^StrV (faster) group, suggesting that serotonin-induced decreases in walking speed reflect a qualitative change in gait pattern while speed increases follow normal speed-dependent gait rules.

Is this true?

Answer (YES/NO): NO